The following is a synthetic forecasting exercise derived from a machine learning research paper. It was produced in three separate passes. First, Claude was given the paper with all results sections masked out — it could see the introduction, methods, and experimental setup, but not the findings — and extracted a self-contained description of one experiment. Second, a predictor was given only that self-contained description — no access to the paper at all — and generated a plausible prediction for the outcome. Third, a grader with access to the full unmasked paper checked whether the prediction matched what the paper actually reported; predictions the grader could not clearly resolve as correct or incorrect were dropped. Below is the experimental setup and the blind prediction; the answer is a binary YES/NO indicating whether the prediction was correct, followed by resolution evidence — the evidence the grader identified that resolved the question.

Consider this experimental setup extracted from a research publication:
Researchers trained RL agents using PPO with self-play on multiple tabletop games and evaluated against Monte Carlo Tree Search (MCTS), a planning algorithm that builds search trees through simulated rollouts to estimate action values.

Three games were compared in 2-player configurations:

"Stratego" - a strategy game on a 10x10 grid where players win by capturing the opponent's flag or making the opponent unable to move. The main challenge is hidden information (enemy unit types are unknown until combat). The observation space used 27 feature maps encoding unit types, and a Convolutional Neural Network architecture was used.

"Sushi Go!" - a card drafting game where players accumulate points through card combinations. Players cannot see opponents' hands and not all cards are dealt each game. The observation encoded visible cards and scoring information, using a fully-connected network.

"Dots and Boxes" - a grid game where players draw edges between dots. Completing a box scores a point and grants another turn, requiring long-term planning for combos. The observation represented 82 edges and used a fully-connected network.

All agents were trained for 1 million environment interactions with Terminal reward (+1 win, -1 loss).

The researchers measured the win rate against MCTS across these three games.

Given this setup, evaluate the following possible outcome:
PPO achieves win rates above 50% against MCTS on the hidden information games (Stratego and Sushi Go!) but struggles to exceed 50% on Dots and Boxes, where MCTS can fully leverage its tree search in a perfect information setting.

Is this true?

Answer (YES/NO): NO